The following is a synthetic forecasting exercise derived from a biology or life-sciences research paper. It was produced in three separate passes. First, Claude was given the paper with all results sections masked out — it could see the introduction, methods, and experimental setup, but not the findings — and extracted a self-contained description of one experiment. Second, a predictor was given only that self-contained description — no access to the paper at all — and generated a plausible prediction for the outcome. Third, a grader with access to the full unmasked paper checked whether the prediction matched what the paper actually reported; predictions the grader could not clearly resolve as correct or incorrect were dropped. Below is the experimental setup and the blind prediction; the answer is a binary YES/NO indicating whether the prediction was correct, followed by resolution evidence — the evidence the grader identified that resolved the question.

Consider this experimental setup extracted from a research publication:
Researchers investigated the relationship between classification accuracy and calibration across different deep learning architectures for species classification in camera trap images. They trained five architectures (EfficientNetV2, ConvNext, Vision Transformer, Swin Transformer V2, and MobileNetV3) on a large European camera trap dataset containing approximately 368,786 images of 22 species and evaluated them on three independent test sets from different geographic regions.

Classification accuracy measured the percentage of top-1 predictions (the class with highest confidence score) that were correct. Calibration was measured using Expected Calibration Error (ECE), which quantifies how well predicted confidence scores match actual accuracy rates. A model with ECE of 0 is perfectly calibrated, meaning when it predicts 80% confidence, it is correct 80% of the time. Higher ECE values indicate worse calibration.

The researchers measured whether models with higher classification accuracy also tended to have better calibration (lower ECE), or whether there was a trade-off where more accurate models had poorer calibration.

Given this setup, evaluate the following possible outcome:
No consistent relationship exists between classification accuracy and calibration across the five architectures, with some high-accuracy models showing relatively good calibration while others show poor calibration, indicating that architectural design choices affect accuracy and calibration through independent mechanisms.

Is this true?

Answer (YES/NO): NO